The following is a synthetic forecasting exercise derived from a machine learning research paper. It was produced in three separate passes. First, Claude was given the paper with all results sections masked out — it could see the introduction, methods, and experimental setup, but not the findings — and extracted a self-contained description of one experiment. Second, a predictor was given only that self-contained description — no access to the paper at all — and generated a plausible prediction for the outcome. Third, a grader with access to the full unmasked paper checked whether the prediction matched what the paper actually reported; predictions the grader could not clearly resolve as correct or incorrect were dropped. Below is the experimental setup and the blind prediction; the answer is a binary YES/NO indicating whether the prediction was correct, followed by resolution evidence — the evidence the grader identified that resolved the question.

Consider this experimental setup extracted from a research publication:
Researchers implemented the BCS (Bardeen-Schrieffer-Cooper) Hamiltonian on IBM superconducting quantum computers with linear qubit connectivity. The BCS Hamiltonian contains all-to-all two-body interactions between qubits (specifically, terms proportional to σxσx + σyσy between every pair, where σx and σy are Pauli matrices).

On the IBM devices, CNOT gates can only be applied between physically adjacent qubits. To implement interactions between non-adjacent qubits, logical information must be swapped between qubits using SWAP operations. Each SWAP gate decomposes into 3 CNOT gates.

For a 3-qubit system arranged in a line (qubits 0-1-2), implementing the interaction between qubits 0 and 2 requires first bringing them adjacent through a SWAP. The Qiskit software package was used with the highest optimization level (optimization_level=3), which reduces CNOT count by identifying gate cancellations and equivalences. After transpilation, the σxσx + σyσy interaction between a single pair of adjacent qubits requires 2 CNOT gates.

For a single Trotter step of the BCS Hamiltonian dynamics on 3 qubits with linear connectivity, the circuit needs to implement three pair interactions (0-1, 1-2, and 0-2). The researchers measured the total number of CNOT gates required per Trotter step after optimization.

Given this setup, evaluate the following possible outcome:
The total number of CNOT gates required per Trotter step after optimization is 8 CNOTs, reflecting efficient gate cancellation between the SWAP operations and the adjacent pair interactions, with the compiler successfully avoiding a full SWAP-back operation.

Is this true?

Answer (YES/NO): NO